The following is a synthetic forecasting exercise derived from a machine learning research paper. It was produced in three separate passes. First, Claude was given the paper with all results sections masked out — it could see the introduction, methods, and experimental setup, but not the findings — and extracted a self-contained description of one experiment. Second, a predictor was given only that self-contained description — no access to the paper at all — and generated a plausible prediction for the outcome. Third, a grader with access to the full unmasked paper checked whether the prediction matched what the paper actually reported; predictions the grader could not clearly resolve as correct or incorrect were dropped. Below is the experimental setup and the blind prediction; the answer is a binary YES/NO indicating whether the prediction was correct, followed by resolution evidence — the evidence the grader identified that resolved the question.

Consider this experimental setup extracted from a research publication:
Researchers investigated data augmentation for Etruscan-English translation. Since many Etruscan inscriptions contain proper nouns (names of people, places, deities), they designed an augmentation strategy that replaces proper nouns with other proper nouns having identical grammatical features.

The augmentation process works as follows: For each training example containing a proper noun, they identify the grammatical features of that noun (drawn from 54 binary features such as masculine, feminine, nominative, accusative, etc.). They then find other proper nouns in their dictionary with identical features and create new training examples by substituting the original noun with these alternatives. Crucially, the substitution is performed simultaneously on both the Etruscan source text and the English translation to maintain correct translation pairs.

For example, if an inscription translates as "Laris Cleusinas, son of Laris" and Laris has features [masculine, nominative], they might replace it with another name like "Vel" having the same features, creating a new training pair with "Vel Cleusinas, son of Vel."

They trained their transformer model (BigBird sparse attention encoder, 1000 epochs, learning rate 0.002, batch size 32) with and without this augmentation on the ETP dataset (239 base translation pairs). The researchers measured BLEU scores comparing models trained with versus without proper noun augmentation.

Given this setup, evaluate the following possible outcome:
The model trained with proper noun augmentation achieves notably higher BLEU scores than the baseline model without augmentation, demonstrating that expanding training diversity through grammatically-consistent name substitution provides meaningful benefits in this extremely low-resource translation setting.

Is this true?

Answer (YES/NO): NO